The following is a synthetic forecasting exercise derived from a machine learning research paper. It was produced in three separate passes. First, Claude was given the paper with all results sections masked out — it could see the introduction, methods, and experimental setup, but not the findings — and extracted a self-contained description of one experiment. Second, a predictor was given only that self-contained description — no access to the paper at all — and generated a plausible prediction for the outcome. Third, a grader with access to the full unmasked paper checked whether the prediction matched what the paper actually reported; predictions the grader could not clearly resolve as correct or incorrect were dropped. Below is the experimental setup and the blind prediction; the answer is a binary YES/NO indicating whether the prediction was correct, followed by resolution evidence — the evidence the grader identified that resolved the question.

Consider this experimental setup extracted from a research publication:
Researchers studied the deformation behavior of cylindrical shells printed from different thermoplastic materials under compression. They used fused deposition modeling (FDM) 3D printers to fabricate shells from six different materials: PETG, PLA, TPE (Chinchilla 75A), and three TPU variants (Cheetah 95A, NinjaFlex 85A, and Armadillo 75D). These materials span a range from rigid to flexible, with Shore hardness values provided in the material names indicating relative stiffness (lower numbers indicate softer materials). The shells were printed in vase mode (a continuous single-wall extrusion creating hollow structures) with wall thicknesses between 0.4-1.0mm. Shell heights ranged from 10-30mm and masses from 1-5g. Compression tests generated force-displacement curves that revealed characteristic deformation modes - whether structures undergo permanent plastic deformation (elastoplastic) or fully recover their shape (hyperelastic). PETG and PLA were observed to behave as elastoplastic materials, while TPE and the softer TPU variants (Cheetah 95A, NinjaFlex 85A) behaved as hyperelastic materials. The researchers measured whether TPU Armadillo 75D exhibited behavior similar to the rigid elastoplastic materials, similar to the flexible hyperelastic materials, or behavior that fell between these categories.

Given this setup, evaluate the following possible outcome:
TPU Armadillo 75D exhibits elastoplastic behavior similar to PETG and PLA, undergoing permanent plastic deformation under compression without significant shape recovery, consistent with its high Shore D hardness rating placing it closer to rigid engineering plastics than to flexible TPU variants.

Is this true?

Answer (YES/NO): NO